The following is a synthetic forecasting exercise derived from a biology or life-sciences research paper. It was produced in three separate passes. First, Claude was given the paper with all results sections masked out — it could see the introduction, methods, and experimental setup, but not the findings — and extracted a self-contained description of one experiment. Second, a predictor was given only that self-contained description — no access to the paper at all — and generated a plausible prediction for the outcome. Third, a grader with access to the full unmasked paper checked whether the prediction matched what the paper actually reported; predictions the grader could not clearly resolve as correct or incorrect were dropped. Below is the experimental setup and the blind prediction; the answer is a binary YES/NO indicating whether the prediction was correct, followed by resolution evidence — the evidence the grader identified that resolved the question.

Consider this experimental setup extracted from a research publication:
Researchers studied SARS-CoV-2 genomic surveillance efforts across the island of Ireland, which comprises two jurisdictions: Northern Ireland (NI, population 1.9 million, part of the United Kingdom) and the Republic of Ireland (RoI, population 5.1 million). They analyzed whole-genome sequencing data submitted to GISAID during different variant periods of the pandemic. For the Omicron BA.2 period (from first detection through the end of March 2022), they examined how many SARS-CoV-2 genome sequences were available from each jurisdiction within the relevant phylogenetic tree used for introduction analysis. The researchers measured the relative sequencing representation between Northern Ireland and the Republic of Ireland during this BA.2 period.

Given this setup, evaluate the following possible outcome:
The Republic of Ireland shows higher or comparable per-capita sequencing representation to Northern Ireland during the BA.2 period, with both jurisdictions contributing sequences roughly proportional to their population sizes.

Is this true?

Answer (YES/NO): NO